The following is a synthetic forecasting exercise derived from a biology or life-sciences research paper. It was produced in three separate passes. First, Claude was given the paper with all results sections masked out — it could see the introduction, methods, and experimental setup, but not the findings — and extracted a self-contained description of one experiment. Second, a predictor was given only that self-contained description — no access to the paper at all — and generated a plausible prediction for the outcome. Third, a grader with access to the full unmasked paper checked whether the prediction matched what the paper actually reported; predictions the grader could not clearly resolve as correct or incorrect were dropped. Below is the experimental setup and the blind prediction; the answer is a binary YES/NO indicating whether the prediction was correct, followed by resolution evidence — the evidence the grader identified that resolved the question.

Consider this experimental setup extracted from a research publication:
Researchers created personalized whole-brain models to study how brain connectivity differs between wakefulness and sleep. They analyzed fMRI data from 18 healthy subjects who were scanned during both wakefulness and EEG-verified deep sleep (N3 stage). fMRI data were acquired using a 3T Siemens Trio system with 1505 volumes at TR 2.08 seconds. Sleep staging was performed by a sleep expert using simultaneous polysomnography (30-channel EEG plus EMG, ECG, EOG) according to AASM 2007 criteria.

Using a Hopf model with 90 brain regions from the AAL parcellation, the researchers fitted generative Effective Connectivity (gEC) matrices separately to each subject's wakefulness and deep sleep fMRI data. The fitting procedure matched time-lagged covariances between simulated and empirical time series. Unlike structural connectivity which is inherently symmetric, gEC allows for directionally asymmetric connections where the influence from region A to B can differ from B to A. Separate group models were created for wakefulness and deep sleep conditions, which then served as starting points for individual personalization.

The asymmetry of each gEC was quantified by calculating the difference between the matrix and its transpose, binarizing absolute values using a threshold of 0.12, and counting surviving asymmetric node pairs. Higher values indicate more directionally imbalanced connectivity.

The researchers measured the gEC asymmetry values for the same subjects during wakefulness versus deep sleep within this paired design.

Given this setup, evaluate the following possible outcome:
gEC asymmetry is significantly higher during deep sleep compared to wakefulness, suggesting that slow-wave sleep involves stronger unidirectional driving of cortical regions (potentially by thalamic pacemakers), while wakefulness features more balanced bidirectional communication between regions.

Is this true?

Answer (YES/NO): NO